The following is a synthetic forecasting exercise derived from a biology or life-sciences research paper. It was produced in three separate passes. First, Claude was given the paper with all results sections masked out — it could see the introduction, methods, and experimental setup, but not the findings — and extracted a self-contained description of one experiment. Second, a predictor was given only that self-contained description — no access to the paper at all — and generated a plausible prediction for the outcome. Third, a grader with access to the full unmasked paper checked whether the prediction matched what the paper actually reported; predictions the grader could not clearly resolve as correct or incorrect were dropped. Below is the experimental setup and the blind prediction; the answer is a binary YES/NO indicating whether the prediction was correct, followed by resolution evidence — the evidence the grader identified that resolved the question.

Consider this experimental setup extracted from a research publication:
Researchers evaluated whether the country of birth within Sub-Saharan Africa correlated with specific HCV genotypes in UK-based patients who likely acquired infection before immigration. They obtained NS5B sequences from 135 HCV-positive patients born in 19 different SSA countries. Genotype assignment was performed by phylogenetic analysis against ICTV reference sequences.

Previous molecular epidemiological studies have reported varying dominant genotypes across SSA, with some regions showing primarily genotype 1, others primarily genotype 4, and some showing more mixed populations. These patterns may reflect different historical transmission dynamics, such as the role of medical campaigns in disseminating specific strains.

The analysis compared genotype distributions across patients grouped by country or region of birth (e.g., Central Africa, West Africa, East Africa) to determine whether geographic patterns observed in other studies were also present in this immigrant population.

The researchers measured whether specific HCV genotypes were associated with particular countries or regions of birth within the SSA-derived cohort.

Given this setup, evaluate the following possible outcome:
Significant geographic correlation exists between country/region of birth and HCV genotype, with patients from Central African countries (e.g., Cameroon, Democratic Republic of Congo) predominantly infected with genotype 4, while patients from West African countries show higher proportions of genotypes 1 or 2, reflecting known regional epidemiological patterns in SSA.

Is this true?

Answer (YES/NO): NO